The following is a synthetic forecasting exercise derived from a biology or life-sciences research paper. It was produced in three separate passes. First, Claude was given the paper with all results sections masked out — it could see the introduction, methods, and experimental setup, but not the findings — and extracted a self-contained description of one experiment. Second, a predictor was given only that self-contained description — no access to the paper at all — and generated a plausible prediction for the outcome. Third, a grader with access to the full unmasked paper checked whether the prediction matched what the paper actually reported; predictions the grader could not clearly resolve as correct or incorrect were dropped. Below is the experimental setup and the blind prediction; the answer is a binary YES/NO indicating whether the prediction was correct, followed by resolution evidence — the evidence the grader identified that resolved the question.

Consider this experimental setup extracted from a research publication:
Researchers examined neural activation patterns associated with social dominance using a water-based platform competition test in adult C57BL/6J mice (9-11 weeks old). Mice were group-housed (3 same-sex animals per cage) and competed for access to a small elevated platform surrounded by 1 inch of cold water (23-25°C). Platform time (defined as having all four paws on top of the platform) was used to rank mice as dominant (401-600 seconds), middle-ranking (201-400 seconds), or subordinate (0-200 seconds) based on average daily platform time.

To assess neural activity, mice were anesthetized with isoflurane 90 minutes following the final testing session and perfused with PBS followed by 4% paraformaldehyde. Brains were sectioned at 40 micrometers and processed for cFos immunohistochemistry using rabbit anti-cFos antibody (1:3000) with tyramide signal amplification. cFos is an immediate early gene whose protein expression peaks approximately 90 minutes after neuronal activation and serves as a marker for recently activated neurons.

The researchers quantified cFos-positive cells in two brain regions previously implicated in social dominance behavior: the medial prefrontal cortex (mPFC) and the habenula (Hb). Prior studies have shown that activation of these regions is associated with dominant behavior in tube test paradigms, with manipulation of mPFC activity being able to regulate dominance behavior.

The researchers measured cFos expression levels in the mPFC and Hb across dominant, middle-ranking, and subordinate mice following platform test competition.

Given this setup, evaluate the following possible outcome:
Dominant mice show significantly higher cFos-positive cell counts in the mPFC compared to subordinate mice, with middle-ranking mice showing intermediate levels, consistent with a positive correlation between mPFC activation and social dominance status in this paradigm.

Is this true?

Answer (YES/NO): NO